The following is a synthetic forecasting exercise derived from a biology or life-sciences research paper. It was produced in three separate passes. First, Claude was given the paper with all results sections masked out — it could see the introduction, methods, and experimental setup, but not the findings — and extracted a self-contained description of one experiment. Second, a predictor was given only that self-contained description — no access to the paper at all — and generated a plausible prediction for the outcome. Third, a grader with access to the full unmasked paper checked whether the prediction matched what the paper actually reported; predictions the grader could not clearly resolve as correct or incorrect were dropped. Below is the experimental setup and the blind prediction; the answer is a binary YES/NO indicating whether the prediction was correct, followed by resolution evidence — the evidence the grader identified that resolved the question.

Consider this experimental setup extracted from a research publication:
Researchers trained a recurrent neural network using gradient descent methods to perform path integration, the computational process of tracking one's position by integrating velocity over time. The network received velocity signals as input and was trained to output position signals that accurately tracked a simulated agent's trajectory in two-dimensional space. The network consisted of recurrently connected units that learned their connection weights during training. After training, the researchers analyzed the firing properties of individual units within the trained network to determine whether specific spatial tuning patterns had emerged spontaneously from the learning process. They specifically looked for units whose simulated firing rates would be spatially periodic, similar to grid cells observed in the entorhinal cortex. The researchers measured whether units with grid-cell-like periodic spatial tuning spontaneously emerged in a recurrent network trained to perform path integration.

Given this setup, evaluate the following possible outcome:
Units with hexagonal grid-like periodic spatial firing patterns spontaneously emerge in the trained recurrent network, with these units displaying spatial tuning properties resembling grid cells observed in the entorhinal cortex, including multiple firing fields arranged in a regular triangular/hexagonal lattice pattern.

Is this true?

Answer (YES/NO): YES